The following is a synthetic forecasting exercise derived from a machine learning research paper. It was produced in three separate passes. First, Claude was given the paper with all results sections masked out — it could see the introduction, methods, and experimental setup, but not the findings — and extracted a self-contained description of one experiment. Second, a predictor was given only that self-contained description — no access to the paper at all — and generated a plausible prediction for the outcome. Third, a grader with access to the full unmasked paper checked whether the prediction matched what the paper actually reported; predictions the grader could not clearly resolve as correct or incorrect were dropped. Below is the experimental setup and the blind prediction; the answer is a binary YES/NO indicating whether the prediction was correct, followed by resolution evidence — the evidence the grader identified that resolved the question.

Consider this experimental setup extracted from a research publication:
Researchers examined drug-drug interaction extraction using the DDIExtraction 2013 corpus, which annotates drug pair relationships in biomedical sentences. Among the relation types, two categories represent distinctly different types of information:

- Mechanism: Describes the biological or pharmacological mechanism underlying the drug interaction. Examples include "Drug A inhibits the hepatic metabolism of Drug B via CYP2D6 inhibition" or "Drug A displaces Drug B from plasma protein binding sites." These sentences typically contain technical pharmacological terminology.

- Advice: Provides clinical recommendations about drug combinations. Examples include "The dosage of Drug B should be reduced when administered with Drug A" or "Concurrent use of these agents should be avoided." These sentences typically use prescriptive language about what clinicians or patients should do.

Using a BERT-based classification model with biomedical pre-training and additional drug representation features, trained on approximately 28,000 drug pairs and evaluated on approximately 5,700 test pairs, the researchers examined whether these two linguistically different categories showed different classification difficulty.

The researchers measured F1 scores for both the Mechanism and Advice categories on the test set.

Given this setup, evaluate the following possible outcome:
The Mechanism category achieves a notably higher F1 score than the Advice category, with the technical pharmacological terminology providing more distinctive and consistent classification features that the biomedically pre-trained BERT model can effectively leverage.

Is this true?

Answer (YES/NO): NO